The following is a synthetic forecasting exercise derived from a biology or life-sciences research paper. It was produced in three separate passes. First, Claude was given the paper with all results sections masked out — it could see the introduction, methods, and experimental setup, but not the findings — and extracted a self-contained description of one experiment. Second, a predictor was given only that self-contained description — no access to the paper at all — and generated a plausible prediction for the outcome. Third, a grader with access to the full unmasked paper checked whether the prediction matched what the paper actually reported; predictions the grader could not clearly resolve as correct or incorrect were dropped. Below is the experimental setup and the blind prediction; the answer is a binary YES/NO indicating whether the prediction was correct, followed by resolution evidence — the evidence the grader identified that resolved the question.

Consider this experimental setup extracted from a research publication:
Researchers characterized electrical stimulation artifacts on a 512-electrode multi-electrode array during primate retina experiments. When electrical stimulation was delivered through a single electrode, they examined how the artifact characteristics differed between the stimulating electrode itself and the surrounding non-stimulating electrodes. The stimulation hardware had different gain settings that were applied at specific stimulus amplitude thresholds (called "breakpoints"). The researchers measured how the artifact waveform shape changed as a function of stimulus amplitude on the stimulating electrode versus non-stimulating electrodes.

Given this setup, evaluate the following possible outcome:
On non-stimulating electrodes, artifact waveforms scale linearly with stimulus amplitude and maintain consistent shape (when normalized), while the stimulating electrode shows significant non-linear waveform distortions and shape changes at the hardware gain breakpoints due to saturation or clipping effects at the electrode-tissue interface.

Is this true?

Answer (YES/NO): NO